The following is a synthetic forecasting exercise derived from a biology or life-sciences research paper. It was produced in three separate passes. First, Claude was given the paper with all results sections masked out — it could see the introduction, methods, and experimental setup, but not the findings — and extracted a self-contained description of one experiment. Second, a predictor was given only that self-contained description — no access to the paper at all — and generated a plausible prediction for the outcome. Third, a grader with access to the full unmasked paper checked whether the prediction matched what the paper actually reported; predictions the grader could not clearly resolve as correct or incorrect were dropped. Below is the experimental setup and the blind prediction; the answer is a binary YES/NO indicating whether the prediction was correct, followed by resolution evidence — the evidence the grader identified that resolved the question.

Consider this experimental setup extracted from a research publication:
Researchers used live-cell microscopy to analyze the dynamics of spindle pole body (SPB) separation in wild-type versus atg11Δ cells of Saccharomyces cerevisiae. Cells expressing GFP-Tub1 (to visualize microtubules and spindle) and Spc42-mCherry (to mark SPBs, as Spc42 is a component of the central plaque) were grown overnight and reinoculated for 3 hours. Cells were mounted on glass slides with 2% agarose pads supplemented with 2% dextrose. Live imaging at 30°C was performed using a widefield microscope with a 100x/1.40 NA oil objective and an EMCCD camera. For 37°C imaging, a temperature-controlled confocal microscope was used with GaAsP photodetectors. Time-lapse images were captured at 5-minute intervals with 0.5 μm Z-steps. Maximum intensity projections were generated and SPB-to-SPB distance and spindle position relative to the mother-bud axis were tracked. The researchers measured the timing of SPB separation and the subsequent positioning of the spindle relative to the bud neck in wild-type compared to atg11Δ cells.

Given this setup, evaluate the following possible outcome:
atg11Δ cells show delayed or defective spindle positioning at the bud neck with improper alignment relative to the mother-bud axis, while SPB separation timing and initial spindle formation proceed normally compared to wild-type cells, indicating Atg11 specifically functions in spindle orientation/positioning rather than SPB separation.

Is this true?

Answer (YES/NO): NO